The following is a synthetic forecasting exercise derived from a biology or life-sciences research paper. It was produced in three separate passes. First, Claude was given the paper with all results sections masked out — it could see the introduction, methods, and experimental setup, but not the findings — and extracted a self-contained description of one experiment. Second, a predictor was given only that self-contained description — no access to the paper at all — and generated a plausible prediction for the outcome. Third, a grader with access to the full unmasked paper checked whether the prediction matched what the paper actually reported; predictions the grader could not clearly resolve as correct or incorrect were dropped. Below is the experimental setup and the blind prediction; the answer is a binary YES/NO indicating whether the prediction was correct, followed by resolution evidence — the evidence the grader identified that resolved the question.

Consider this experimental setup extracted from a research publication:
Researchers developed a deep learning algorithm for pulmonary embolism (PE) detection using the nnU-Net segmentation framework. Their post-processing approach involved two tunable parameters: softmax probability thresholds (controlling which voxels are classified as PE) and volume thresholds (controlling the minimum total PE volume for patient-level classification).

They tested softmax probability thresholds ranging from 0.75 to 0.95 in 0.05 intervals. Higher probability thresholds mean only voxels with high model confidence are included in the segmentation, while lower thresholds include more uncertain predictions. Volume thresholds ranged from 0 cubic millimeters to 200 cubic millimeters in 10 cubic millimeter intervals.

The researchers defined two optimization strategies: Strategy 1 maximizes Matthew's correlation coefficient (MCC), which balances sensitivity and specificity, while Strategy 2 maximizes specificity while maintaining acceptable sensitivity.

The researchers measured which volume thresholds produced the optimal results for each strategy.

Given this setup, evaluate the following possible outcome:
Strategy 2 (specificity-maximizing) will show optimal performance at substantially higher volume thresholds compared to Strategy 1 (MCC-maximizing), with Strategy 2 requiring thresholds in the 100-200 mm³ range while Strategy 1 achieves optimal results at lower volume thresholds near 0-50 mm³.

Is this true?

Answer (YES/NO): NO